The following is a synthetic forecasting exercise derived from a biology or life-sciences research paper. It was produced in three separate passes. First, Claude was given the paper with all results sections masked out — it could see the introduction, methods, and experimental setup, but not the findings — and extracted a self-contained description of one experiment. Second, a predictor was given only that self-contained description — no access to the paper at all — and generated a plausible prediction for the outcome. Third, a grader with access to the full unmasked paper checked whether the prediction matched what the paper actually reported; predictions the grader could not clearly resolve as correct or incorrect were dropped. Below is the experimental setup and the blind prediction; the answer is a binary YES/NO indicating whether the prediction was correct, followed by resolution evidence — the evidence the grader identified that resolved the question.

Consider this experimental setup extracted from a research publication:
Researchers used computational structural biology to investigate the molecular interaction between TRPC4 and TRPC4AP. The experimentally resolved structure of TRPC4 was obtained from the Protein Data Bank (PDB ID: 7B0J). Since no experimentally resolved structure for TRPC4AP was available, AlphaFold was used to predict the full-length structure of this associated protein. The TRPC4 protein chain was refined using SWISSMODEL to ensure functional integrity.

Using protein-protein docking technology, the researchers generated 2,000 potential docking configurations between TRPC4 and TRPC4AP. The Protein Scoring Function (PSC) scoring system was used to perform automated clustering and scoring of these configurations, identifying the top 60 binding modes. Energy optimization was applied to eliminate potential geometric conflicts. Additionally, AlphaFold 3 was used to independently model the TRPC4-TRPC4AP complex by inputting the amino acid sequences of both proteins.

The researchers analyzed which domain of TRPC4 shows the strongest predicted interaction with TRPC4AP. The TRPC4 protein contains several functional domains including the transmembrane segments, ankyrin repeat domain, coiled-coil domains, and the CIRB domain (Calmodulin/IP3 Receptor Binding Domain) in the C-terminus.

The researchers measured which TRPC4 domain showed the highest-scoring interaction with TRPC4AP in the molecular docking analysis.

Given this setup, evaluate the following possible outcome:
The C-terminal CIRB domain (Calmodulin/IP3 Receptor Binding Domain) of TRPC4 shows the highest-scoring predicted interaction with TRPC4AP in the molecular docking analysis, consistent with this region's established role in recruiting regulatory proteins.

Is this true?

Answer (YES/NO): YES